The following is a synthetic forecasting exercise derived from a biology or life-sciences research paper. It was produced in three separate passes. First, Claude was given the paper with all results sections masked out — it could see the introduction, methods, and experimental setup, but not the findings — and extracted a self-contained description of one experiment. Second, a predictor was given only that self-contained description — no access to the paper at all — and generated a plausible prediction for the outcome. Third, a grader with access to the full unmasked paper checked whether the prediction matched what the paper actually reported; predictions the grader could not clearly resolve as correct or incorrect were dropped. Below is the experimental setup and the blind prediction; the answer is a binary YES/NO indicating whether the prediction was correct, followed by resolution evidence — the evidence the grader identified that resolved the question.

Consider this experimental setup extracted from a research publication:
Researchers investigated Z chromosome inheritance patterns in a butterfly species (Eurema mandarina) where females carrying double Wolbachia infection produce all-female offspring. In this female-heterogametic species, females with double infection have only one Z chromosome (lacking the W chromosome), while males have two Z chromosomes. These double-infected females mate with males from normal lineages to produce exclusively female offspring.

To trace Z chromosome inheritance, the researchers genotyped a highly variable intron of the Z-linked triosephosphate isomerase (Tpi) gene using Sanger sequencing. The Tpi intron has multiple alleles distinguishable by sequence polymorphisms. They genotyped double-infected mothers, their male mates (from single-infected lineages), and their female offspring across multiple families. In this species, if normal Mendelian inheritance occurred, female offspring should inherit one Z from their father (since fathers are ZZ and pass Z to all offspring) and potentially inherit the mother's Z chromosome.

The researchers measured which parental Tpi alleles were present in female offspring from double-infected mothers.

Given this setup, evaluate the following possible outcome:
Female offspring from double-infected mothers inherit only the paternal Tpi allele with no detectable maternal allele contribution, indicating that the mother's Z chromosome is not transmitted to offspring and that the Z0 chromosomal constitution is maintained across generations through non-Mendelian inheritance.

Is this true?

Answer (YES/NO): YES